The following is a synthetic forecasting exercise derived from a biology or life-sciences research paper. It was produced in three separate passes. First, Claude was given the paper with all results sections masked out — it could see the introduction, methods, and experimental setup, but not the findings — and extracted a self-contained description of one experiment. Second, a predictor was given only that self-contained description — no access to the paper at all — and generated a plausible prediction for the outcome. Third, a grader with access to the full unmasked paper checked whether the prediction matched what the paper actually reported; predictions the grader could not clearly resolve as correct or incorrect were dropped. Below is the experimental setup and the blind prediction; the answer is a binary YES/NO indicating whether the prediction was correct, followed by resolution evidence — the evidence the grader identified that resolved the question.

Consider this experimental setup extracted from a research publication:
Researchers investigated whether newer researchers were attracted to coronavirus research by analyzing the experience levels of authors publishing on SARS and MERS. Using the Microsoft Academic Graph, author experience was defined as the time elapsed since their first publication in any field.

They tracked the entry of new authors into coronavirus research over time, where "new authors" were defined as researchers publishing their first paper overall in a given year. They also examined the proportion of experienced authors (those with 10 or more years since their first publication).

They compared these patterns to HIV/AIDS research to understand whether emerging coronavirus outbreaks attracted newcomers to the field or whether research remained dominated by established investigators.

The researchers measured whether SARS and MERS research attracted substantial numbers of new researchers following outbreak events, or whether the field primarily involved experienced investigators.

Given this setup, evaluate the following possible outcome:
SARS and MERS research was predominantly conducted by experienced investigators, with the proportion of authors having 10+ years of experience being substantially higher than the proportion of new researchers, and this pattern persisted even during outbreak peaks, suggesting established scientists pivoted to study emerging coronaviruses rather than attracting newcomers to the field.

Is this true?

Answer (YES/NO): NO